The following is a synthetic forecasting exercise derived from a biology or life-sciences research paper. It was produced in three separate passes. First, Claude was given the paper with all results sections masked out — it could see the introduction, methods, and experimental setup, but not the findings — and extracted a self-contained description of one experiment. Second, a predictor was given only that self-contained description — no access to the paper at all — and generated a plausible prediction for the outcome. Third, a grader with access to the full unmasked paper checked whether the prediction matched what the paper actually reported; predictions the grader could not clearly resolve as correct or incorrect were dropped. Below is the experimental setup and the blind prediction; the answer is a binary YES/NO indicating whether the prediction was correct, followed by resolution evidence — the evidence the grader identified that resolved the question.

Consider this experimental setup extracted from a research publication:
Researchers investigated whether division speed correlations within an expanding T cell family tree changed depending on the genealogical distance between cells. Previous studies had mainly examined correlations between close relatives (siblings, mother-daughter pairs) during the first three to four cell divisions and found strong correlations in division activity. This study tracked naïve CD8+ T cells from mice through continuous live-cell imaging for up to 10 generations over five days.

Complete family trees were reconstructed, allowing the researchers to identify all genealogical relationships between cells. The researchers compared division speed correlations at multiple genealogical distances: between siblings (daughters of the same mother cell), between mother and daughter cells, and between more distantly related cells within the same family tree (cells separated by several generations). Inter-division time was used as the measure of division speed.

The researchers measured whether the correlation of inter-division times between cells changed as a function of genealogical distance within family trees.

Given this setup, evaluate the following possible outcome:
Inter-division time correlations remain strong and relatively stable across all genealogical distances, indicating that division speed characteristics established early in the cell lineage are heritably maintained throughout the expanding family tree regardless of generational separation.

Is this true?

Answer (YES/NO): NO